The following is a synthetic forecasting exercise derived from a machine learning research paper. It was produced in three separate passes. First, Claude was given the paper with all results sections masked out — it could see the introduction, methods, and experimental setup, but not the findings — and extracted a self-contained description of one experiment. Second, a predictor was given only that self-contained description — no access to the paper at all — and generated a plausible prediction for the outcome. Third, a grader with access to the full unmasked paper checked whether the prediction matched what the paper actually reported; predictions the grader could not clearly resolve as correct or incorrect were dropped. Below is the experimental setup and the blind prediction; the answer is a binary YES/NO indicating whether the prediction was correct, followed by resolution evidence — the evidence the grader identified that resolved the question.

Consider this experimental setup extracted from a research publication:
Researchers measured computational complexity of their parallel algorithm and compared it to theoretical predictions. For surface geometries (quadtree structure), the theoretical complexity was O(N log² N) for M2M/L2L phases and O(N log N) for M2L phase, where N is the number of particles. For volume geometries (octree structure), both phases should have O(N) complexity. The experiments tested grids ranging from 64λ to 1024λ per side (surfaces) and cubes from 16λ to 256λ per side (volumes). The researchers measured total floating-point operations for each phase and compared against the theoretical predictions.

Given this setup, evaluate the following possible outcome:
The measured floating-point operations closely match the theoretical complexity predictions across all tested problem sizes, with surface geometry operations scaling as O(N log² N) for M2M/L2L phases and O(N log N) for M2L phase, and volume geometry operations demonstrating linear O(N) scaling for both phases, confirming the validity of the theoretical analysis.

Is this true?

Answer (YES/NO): YES